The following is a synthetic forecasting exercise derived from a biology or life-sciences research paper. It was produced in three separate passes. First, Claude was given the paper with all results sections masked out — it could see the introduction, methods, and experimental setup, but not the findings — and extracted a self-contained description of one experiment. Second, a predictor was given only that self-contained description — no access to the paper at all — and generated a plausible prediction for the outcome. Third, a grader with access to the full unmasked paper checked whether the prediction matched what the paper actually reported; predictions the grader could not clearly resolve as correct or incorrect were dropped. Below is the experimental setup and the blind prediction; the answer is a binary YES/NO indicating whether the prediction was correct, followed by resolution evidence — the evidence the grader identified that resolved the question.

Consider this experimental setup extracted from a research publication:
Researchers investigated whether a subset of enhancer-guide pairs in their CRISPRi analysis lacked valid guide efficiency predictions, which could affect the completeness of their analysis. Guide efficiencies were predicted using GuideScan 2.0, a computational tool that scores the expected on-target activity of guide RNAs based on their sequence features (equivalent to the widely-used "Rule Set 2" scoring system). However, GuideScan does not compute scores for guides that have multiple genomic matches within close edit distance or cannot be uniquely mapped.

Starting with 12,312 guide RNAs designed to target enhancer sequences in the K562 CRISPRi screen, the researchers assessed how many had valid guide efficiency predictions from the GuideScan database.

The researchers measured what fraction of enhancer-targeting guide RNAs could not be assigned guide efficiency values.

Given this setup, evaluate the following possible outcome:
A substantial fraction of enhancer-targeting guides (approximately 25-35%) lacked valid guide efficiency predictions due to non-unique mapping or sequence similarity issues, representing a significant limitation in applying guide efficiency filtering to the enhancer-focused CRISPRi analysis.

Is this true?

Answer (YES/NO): NO